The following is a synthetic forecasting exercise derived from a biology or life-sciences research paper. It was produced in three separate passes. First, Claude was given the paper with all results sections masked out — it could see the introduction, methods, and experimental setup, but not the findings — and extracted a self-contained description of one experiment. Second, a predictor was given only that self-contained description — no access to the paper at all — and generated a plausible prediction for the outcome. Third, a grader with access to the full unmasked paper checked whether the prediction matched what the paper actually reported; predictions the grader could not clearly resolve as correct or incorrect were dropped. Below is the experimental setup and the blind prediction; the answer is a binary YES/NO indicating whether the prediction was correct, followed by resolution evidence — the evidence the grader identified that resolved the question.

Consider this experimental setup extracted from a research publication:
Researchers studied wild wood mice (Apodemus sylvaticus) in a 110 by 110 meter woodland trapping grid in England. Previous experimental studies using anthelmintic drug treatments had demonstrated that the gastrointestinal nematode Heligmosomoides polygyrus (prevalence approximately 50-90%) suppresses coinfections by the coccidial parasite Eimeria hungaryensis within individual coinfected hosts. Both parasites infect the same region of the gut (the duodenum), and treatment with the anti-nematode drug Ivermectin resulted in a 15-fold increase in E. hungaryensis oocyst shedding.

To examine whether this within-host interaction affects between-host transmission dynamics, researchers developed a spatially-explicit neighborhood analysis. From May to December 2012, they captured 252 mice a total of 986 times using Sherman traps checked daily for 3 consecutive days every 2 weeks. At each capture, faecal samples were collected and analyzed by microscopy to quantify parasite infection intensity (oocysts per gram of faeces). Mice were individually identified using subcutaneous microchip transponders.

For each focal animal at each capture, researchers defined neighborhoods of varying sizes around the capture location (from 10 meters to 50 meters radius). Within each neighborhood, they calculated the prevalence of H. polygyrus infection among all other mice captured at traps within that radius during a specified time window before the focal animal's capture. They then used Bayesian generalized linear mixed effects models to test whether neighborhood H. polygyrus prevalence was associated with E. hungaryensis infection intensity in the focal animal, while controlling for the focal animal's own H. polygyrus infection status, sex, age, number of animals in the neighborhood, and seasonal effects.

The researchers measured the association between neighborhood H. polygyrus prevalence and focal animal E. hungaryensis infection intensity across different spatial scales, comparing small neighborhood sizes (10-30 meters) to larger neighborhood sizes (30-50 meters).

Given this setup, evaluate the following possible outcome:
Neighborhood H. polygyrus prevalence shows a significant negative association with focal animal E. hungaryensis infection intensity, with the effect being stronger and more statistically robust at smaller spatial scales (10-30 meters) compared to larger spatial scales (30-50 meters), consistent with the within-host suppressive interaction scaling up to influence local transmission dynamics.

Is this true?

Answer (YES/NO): YES